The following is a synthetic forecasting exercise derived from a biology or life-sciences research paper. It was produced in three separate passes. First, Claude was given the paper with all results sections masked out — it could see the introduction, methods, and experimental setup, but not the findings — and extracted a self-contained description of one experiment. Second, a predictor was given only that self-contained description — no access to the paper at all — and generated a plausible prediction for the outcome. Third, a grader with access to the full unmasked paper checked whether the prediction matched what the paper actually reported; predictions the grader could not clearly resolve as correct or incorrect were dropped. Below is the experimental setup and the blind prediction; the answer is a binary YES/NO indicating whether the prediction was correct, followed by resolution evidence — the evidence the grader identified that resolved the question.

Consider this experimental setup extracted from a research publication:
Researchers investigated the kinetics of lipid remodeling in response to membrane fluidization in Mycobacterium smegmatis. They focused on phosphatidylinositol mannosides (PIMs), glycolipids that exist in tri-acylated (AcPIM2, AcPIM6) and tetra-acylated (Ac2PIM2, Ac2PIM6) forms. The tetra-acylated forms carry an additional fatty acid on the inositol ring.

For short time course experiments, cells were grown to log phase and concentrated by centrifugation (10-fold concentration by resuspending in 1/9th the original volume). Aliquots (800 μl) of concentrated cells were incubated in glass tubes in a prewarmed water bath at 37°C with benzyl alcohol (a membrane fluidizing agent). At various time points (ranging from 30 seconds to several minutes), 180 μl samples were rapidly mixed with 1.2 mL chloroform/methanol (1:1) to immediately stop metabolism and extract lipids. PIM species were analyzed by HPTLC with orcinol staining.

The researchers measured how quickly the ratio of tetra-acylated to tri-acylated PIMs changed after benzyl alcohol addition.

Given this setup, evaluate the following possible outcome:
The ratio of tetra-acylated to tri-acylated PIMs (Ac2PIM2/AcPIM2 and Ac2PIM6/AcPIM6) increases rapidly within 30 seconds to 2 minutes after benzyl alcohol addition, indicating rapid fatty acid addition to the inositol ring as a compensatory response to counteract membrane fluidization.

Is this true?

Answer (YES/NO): NO